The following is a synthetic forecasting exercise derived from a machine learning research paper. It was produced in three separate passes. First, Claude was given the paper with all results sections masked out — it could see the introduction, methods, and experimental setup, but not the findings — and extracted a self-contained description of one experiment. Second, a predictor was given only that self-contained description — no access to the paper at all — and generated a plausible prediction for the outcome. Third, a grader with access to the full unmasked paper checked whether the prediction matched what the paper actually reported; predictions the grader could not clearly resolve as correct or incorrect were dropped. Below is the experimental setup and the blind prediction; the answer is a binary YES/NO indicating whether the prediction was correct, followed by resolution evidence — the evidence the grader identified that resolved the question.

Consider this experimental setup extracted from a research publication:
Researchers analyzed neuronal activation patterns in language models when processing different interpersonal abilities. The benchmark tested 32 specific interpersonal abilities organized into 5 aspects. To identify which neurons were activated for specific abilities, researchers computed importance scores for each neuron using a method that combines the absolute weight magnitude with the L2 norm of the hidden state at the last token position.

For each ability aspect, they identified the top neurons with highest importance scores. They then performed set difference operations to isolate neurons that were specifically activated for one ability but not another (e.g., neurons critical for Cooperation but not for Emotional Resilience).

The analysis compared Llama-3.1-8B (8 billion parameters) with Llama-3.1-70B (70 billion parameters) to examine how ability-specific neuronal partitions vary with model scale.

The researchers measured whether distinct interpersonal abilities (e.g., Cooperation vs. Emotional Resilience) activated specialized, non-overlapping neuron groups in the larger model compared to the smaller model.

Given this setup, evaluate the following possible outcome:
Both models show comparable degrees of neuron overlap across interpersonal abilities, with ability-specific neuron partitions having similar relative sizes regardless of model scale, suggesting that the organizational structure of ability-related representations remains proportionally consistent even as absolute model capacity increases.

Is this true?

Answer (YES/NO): NO